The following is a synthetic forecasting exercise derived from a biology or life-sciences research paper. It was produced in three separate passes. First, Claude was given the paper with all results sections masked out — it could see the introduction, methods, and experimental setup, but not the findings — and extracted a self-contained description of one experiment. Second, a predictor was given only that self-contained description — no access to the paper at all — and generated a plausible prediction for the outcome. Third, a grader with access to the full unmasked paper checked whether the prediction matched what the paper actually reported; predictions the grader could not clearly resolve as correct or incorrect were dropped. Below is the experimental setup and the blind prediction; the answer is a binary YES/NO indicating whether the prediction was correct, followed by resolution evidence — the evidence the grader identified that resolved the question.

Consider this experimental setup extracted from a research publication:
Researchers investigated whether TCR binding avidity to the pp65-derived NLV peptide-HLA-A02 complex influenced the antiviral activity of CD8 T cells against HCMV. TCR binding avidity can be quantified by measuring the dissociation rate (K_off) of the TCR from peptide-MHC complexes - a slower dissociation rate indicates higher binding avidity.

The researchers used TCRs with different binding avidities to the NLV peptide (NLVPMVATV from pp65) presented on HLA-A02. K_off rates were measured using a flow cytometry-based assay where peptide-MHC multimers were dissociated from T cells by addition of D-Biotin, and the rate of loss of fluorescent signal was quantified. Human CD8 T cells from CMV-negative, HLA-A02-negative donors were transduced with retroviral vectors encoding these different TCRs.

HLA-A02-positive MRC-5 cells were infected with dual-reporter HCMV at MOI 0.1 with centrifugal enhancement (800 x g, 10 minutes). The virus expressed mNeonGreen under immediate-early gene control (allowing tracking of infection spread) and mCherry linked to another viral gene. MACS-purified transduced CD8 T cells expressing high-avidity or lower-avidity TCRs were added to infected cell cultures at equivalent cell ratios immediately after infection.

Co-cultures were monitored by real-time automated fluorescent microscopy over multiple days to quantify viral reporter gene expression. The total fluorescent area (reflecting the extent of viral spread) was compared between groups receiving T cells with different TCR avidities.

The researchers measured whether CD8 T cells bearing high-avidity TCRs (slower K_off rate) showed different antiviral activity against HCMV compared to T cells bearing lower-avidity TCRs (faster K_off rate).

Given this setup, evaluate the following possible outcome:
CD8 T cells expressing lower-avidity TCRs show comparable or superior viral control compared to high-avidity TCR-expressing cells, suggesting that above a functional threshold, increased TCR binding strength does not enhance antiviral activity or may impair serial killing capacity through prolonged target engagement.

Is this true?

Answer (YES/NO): NO